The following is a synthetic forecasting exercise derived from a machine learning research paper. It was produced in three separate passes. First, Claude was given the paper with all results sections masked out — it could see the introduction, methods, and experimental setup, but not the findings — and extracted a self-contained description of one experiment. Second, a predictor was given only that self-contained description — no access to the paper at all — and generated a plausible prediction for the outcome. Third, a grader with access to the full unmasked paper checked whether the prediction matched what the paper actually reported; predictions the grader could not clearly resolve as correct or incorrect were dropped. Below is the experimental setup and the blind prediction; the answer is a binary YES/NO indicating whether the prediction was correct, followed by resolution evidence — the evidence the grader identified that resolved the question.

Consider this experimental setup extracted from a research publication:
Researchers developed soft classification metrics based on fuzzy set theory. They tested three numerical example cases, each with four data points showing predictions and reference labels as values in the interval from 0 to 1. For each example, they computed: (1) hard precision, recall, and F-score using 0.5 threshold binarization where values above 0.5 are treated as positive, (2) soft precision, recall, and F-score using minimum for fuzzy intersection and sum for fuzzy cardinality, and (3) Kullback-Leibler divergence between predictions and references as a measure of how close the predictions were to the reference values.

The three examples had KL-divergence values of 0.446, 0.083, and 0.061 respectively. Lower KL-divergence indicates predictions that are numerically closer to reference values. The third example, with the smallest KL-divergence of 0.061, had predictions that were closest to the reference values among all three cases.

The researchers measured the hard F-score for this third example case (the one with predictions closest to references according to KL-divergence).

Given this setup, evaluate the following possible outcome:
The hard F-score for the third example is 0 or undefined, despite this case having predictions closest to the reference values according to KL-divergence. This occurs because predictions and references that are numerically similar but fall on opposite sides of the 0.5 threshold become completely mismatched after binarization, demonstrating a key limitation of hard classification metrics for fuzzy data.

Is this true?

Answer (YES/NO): YES